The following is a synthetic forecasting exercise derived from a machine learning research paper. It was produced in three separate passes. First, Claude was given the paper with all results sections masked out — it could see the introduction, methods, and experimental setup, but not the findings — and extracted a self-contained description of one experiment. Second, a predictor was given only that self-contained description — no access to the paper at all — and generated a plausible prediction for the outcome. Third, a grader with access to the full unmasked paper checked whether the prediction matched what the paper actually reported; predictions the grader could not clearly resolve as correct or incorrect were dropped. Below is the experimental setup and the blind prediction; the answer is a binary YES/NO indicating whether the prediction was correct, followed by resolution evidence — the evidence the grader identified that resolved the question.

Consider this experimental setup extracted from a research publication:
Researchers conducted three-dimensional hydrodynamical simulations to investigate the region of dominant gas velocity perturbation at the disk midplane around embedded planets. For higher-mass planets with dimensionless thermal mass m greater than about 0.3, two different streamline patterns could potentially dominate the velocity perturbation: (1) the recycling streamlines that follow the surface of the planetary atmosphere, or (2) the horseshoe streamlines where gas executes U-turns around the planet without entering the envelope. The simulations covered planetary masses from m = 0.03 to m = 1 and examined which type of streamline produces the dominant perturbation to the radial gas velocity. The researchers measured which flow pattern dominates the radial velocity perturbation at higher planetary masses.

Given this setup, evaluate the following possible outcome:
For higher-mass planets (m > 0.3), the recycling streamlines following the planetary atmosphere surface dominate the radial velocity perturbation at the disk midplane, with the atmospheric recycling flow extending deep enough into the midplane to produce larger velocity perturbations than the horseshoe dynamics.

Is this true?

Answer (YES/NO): NO